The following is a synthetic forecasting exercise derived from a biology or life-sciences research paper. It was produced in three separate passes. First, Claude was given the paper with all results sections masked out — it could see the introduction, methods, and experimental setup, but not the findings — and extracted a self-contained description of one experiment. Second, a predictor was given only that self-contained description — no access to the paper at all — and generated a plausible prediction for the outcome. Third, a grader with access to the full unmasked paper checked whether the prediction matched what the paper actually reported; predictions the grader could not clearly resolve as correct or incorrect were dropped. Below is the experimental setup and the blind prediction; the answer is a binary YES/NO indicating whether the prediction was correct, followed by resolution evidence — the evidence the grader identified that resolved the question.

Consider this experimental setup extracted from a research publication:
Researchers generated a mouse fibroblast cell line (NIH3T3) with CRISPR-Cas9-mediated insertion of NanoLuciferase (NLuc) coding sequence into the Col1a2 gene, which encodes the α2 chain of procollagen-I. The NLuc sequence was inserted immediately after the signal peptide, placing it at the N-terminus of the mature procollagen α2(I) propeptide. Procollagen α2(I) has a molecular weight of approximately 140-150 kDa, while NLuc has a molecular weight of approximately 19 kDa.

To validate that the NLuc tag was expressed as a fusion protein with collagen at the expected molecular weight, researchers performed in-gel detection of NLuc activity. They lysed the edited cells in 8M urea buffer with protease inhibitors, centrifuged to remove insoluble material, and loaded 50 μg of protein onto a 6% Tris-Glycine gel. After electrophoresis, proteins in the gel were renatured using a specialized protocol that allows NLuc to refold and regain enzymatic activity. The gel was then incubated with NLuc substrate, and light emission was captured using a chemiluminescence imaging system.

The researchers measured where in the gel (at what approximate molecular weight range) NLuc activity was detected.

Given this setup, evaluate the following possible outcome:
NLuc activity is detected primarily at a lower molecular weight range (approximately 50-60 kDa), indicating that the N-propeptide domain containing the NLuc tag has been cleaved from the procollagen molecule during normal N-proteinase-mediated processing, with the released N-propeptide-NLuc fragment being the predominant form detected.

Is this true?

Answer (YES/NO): NO